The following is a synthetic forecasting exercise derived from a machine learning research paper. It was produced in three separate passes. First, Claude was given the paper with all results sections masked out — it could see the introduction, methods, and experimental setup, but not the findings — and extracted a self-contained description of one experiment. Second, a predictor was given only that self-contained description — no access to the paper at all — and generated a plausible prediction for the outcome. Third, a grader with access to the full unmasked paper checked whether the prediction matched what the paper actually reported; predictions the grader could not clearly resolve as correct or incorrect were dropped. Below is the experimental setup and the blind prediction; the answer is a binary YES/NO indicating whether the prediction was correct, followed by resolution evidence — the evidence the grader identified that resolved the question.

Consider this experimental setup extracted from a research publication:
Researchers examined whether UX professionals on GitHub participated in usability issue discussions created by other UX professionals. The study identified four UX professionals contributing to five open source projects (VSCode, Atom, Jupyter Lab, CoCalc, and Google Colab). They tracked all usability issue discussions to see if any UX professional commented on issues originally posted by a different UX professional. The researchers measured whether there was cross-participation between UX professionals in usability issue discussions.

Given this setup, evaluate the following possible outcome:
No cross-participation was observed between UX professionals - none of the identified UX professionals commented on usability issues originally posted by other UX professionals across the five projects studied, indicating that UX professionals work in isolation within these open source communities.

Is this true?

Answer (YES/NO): YES